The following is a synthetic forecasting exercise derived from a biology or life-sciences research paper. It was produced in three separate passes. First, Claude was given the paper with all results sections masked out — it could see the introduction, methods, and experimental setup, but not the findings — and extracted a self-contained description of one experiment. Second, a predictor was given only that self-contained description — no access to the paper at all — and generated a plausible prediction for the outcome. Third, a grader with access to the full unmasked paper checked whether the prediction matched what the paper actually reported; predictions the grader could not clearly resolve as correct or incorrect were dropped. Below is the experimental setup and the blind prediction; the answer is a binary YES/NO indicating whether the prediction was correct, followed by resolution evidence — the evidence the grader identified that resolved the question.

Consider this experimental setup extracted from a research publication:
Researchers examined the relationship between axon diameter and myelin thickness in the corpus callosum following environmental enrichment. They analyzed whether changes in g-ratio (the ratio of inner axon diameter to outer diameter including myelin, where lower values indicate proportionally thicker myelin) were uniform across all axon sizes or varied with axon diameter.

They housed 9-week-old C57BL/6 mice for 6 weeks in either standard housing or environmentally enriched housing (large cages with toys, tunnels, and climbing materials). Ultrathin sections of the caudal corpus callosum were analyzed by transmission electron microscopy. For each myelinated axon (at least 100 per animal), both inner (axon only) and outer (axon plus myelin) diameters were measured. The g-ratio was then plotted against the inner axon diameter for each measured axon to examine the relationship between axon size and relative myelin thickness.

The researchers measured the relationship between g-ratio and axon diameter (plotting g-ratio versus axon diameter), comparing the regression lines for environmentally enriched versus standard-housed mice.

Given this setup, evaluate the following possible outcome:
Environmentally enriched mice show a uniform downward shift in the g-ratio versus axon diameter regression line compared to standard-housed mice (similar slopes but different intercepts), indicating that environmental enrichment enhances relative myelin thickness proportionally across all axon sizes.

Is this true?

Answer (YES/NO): YES